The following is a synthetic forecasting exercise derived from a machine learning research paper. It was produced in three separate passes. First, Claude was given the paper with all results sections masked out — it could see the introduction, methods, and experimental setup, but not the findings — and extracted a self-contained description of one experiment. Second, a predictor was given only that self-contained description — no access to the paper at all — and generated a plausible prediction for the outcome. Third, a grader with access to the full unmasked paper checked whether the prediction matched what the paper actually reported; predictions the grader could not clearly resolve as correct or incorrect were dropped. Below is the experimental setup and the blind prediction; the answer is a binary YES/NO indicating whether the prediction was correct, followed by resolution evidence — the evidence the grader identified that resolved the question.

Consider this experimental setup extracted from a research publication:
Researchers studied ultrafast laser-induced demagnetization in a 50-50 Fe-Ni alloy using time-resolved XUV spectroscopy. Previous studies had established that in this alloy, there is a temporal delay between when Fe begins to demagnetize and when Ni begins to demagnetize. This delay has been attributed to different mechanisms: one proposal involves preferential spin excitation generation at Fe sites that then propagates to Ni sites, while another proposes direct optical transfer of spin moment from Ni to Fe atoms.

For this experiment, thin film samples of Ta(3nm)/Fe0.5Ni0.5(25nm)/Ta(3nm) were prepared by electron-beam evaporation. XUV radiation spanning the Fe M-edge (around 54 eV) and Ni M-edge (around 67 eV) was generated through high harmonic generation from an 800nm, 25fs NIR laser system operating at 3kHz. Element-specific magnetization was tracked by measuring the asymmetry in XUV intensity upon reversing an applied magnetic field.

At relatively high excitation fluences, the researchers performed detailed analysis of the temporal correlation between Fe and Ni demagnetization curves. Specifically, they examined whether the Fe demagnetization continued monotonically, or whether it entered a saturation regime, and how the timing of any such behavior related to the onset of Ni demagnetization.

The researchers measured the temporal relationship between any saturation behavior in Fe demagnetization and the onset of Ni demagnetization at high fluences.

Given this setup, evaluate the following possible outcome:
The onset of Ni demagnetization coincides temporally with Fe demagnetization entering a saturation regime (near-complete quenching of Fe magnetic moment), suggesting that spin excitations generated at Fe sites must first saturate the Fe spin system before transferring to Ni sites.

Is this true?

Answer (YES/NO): NO